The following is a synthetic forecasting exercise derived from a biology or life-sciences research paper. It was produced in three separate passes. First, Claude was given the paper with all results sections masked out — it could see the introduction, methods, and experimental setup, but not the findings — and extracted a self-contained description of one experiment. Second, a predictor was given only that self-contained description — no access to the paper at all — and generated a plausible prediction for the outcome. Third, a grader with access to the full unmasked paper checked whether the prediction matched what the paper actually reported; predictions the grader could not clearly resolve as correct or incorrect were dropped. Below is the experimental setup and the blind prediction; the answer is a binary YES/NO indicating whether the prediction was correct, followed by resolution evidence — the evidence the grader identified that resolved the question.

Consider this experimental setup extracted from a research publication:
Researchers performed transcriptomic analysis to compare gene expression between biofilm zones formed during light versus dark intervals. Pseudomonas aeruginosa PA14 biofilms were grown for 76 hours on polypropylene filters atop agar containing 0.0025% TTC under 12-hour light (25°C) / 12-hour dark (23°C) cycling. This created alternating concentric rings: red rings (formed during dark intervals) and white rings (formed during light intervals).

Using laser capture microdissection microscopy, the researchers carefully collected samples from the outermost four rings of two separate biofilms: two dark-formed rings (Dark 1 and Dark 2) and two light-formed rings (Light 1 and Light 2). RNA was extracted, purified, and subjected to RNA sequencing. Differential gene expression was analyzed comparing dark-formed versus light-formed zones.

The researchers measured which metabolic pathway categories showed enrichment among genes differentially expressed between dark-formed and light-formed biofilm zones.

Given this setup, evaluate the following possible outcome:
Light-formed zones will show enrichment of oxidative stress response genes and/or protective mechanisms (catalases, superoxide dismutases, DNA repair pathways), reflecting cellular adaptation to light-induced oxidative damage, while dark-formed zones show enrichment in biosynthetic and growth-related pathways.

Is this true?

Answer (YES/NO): NO